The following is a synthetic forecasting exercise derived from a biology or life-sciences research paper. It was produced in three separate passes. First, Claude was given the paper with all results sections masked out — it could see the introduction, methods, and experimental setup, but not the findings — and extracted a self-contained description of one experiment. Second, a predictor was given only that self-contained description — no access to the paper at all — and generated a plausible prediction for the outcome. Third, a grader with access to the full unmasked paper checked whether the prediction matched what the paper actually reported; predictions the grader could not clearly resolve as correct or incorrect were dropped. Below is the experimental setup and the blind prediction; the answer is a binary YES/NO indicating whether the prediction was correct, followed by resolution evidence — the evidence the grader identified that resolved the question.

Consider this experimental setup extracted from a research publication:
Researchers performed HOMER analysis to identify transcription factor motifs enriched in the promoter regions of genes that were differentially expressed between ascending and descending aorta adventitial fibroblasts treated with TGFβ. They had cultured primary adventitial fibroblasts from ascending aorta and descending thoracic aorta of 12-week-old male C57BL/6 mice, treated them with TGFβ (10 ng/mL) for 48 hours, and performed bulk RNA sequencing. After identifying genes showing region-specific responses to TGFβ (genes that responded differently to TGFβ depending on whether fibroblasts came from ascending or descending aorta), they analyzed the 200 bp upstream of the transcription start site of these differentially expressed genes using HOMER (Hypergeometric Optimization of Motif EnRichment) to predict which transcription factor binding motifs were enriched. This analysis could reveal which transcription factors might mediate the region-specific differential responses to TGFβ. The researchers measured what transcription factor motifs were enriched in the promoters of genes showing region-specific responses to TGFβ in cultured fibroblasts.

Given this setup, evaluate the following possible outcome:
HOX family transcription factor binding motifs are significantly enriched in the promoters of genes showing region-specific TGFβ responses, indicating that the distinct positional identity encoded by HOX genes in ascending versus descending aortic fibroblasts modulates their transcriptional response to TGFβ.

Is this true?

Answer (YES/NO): NO